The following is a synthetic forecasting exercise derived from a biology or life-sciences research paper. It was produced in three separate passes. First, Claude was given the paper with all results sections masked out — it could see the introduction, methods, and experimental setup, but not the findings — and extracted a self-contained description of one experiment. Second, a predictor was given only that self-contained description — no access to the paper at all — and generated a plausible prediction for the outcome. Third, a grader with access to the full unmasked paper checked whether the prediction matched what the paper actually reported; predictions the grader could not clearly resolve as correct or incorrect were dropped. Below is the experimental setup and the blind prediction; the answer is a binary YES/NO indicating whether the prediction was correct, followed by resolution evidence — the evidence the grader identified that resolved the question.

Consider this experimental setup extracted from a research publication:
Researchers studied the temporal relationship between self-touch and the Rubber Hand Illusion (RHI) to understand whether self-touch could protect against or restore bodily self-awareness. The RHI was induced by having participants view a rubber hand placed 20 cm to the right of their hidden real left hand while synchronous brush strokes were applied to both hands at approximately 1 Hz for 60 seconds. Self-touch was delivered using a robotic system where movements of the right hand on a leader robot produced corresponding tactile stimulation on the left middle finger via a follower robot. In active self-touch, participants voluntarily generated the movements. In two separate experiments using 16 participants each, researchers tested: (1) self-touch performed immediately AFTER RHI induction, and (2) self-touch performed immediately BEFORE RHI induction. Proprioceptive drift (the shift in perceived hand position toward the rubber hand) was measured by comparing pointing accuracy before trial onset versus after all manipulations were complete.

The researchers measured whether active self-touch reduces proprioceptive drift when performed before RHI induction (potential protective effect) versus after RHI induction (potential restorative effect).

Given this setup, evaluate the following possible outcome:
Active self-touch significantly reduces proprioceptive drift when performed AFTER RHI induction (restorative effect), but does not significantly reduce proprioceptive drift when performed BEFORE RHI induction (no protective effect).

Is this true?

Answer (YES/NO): YES